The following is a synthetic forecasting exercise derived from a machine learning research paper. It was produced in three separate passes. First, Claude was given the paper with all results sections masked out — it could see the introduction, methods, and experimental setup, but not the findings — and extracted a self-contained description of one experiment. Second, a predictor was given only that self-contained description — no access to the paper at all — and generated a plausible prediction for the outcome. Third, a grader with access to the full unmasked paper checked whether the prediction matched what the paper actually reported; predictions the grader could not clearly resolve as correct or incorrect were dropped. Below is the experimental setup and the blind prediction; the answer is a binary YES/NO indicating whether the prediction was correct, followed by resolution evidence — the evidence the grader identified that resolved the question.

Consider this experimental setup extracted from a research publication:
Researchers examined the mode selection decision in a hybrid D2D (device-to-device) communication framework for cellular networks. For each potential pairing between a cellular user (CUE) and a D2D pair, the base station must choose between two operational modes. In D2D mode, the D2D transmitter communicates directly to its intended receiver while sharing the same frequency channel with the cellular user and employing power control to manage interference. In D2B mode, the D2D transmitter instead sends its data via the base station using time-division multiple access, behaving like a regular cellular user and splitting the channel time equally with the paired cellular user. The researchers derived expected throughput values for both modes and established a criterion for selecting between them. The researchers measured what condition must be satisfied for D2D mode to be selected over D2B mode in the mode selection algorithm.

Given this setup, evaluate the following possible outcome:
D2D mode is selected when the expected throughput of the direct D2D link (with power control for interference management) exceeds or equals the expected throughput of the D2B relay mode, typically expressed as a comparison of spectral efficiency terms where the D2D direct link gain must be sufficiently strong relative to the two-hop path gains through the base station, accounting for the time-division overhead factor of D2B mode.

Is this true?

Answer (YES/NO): NO